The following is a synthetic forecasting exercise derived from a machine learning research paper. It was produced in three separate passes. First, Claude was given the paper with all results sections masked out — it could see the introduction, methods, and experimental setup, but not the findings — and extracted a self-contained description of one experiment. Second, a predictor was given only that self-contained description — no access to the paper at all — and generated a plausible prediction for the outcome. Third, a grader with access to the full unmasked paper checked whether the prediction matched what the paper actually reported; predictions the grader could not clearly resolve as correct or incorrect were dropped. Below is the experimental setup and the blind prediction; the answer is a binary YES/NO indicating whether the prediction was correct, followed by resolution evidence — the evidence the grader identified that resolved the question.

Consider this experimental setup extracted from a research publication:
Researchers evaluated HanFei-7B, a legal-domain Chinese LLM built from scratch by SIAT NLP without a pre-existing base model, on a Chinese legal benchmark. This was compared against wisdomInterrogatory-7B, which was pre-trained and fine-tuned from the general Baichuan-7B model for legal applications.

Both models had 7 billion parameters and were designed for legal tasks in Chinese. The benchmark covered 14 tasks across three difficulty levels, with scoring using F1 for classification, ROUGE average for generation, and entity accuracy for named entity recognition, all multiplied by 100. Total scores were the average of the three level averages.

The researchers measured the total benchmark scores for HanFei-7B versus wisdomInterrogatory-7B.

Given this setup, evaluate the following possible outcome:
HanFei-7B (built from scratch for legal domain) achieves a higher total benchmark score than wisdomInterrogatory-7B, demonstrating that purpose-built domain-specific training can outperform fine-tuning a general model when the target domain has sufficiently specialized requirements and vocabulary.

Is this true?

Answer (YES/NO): YES